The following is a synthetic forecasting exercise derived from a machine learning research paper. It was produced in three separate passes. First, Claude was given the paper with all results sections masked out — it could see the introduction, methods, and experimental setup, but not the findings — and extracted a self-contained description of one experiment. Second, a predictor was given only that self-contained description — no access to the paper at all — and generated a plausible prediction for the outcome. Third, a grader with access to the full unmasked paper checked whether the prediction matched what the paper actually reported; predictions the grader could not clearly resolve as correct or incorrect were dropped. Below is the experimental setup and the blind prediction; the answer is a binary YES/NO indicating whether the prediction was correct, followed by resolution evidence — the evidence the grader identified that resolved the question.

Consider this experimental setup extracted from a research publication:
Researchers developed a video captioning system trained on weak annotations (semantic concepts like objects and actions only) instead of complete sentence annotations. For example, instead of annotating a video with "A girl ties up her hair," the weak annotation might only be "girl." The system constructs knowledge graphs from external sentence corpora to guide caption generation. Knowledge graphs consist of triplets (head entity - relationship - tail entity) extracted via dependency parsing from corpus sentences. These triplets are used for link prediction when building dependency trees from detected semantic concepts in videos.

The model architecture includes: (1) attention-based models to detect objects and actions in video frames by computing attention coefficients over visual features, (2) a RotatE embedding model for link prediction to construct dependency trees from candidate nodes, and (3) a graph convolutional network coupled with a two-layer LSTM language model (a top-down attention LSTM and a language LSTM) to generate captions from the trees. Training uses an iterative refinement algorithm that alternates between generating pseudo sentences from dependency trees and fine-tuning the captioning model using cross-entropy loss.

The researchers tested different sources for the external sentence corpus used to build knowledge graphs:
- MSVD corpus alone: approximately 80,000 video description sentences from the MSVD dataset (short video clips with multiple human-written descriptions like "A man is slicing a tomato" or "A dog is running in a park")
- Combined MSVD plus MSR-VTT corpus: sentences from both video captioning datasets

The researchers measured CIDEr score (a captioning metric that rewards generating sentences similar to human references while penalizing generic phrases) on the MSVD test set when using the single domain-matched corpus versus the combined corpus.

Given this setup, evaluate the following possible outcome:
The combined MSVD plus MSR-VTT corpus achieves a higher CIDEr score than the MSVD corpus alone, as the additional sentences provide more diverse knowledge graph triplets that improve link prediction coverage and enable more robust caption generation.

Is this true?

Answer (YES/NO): YES